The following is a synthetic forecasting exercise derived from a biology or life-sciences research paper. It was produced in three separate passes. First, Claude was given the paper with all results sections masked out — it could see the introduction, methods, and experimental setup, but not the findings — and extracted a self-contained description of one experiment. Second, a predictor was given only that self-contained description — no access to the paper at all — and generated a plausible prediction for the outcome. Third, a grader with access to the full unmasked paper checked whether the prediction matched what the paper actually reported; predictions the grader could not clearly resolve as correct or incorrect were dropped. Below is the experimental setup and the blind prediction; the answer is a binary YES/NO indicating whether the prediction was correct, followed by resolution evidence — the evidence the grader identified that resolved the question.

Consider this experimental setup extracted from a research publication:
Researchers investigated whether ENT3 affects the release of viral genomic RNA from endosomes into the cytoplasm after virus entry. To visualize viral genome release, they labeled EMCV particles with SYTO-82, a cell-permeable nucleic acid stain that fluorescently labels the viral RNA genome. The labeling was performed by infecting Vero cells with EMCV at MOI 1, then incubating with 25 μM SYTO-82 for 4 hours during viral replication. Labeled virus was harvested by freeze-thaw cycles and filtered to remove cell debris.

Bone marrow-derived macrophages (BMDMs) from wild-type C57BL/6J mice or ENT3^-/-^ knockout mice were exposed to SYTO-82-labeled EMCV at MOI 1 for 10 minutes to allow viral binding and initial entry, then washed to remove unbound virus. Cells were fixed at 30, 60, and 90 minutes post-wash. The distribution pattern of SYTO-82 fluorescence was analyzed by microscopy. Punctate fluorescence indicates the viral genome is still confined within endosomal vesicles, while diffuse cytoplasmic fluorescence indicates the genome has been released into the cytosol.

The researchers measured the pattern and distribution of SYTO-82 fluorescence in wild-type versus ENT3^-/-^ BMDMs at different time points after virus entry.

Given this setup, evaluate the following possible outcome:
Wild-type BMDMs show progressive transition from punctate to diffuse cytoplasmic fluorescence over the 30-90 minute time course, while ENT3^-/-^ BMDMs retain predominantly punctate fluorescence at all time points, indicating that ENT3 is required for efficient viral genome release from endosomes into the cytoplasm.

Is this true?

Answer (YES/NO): YES